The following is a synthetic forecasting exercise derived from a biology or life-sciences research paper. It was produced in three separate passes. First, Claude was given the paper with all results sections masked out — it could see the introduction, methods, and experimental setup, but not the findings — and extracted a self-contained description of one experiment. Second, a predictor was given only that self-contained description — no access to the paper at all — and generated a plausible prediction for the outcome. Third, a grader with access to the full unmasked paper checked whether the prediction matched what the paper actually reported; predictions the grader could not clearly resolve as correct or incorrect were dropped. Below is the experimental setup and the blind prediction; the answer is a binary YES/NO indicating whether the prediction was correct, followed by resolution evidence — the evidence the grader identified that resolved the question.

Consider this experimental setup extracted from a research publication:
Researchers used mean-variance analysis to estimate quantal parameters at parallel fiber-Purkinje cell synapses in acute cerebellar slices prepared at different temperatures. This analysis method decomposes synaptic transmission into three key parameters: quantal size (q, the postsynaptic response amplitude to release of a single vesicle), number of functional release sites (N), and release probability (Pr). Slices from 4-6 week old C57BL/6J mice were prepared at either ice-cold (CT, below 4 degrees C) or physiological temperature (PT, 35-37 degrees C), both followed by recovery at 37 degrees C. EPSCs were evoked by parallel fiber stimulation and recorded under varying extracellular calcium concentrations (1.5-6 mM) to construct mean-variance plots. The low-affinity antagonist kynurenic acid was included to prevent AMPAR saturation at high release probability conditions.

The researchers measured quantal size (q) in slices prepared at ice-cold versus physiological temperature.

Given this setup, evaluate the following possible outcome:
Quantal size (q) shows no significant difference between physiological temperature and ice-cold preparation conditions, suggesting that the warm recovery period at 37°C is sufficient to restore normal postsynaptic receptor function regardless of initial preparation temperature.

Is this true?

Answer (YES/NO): YES